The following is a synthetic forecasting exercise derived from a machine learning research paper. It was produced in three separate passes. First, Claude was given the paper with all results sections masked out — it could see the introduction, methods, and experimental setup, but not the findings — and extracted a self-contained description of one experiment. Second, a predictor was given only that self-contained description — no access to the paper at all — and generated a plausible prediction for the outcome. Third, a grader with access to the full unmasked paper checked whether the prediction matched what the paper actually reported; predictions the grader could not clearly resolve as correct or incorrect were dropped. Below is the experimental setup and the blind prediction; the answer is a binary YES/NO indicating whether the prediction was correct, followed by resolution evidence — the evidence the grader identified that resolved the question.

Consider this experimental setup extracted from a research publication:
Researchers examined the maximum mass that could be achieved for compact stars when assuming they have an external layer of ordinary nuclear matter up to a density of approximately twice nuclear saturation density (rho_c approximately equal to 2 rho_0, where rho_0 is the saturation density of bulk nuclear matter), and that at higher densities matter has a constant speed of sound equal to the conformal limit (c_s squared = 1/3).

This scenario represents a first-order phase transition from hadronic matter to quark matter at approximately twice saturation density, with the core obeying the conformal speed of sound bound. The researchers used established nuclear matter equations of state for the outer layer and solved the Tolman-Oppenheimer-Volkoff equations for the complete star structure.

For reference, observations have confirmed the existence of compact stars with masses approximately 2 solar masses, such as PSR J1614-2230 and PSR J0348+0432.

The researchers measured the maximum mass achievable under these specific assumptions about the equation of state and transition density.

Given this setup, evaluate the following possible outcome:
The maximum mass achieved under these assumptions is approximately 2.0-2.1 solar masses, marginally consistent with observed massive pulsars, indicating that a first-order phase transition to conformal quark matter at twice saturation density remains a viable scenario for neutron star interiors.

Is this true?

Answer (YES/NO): NO